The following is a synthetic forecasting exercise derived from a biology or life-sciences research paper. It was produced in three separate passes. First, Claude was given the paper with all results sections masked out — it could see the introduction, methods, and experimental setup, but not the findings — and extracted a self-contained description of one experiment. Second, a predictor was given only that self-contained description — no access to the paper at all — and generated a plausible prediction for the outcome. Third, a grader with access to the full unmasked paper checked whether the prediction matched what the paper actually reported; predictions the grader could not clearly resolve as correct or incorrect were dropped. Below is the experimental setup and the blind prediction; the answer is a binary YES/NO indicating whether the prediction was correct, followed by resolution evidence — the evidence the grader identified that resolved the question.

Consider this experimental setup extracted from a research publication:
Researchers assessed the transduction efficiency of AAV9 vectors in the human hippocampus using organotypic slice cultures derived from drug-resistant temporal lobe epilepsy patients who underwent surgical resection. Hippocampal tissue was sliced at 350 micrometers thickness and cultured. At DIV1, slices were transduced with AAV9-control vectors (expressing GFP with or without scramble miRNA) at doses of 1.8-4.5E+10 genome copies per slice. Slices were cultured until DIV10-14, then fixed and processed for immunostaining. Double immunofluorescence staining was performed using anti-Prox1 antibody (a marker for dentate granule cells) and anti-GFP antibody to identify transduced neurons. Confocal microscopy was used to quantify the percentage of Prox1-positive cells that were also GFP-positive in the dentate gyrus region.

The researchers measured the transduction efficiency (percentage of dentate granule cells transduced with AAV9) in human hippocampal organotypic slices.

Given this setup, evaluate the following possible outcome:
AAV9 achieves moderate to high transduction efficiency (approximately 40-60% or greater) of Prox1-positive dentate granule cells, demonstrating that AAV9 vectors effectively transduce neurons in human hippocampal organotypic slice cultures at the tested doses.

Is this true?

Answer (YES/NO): YES